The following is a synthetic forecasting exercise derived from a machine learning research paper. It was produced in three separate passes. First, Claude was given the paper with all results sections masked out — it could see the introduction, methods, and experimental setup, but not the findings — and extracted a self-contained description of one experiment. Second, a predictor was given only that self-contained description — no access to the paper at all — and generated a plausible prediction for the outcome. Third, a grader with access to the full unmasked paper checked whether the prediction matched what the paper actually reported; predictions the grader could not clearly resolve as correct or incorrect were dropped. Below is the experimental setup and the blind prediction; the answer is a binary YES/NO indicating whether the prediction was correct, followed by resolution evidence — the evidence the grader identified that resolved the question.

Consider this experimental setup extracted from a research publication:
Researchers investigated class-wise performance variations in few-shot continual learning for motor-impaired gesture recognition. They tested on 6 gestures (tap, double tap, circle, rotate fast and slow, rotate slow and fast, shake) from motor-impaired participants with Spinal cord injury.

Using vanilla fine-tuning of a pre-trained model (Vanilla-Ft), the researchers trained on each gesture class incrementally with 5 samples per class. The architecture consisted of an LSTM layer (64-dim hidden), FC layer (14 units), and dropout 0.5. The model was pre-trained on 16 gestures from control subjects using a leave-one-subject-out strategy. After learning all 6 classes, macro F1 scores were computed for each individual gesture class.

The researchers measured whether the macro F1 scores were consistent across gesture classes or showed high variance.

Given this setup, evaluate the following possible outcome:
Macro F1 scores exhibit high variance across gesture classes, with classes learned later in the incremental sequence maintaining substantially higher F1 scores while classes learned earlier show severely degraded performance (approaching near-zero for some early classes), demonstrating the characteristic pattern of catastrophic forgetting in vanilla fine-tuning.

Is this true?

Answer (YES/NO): NO